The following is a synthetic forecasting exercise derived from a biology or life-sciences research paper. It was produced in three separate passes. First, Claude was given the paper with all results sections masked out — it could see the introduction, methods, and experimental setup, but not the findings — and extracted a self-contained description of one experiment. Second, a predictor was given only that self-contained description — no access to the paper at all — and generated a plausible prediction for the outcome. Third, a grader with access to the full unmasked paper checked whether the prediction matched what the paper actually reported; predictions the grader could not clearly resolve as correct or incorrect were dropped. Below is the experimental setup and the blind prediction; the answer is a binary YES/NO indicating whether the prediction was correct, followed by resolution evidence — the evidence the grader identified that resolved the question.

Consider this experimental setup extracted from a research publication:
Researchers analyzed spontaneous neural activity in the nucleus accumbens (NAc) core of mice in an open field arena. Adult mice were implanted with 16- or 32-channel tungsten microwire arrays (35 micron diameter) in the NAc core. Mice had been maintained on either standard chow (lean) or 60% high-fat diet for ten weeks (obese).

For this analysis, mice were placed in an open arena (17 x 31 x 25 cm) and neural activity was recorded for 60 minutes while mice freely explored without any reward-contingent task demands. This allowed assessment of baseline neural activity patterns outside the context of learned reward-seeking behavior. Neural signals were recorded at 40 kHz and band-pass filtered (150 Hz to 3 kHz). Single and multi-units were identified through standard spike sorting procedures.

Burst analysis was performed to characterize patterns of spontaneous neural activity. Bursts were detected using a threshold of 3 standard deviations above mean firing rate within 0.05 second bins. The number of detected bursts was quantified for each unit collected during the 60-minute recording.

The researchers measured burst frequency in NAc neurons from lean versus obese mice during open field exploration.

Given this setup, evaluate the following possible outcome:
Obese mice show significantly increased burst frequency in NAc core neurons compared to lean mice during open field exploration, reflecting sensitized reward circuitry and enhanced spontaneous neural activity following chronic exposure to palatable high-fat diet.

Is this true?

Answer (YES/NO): NO